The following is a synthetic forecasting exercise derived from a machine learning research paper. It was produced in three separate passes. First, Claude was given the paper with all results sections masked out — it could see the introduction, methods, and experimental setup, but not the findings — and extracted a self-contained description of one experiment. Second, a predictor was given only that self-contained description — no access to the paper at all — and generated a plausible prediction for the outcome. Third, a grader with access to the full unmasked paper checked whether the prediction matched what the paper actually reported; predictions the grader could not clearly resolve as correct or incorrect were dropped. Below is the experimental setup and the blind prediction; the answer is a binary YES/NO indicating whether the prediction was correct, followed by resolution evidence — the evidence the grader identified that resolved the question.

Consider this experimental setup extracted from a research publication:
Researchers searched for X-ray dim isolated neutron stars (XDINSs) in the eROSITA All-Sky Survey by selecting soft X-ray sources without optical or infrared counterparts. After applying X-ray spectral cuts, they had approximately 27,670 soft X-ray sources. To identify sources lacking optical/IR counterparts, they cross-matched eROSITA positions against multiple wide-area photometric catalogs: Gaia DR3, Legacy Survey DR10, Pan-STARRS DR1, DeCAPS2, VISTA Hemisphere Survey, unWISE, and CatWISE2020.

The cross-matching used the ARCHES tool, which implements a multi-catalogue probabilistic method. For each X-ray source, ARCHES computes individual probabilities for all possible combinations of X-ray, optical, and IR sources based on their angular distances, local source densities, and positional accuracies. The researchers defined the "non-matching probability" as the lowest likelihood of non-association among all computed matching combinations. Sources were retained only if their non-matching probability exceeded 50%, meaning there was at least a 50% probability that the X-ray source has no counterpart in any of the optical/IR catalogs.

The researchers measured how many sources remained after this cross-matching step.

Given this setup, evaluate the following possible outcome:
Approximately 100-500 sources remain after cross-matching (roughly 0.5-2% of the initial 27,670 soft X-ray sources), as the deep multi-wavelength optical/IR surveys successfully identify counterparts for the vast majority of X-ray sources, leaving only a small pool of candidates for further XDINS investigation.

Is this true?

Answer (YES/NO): NO